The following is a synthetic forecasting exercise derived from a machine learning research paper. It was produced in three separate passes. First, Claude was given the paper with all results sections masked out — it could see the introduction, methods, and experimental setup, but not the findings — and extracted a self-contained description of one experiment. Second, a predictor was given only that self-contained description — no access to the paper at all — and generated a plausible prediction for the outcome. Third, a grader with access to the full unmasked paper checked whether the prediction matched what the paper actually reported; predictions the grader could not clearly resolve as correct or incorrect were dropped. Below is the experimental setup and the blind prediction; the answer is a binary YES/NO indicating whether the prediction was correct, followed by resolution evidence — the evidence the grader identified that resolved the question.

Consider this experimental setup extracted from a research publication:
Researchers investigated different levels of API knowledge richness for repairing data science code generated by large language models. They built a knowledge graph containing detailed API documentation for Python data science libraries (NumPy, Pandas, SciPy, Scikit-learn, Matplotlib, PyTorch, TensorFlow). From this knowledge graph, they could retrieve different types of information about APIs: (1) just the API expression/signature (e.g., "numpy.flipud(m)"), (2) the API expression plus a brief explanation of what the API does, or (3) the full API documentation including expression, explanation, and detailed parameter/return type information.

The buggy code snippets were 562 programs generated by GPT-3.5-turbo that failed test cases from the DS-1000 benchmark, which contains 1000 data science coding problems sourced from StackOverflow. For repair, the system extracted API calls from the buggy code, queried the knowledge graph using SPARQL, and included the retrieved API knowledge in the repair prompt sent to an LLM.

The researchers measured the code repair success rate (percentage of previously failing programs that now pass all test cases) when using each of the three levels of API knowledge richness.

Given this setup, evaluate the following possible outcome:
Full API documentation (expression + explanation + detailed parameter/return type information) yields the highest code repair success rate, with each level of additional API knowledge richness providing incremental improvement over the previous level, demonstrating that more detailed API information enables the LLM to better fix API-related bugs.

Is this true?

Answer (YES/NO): NO